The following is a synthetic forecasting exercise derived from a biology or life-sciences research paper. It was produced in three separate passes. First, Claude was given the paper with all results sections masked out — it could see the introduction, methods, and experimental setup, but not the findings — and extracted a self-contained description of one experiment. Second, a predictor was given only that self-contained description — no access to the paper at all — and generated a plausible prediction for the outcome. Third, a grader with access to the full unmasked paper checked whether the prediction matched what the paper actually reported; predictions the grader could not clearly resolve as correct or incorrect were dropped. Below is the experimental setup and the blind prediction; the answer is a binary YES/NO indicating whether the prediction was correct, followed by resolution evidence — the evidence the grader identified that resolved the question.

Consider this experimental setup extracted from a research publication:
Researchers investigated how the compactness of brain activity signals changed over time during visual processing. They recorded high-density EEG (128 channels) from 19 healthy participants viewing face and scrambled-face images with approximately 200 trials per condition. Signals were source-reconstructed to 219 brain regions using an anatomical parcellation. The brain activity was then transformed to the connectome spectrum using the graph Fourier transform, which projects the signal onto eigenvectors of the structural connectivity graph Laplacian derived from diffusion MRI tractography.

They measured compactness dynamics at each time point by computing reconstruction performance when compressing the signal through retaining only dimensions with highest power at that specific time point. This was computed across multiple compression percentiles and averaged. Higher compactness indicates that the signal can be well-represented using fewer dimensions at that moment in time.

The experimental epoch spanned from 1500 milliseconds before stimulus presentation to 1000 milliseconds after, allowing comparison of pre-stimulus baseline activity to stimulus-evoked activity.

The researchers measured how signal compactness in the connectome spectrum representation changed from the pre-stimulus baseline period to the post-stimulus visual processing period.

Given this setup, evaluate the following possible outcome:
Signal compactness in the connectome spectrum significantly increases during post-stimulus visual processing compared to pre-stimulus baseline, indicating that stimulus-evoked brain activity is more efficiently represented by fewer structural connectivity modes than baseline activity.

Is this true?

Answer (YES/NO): YES